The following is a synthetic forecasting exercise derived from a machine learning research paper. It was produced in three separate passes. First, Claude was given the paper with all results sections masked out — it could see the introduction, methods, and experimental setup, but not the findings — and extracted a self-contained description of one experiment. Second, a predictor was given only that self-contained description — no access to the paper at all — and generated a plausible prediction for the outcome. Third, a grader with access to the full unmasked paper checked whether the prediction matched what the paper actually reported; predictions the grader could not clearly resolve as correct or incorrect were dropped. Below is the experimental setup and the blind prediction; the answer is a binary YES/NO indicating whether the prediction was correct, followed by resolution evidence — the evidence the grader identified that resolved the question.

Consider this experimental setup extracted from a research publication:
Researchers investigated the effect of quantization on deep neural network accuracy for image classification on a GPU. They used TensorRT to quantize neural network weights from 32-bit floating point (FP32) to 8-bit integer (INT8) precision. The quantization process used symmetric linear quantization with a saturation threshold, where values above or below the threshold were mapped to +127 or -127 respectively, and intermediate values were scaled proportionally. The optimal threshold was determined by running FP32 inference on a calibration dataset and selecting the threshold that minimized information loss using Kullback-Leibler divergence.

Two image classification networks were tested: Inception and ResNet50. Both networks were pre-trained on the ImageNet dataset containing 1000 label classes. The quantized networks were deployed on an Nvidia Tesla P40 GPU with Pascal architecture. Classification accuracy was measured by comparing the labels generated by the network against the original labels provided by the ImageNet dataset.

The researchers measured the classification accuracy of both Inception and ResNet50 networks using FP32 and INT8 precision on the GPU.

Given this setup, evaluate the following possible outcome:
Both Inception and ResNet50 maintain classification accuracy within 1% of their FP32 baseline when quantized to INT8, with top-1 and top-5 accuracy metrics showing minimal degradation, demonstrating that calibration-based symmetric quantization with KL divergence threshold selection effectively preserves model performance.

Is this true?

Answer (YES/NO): NO